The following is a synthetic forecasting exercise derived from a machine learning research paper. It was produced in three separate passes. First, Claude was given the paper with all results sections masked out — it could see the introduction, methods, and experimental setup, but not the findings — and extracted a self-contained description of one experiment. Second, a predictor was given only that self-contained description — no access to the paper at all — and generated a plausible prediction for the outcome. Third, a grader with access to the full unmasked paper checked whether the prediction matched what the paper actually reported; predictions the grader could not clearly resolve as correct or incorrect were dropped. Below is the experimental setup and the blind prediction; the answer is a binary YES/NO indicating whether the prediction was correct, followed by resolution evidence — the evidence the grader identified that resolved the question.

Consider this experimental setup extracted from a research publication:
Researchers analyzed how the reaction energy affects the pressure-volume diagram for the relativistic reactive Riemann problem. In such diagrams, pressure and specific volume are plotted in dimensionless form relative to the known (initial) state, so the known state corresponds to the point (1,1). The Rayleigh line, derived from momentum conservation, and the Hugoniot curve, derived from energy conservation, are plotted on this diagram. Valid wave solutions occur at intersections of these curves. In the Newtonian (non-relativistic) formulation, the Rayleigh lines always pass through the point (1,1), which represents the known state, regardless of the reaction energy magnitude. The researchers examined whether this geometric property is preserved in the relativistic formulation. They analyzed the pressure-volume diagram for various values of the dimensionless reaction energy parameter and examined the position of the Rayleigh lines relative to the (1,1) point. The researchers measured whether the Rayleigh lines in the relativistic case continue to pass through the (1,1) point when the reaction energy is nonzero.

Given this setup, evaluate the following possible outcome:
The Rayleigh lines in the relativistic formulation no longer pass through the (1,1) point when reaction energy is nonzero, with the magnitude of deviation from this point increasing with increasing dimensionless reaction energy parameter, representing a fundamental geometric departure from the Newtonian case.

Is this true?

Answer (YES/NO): YES